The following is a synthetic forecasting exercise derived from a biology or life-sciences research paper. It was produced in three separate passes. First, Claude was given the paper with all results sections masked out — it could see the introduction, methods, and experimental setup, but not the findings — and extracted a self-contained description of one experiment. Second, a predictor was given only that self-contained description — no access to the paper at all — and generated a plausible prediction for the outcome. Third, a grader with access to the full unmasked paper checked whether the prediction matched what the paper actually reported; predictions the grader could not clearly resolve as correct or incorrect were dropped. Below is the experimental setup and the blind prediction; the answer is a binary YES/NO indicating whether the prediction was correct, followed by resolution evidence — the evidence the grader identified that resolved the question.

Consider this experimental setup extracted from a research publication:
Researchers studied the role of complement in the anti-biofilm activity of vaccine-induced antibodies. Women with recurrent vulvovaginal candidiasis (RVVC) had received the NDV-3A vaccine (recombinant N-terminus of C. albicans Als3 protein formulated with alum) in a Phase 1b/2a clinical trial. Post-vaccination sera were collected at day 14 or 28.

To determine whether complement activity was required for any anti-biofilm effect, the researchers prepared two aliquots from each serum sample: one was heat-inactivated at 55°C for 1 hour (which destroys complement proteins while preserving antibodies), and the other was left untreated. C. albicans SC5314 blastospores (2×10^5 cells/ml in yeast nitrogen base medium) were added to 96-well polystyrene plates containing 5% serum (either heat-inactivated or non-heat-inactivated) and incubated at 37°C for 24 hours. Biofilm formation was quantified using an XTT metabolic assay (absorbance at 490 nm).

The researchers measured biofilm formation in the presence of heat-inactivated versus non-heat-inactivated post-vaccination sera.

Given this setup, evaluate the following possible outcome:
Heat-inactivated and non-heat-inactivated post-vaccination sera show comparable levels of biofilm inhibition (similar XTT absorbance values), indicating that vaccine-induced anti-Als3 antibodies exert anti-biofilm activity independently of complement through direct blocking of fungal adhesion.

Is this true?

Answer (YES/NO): YES